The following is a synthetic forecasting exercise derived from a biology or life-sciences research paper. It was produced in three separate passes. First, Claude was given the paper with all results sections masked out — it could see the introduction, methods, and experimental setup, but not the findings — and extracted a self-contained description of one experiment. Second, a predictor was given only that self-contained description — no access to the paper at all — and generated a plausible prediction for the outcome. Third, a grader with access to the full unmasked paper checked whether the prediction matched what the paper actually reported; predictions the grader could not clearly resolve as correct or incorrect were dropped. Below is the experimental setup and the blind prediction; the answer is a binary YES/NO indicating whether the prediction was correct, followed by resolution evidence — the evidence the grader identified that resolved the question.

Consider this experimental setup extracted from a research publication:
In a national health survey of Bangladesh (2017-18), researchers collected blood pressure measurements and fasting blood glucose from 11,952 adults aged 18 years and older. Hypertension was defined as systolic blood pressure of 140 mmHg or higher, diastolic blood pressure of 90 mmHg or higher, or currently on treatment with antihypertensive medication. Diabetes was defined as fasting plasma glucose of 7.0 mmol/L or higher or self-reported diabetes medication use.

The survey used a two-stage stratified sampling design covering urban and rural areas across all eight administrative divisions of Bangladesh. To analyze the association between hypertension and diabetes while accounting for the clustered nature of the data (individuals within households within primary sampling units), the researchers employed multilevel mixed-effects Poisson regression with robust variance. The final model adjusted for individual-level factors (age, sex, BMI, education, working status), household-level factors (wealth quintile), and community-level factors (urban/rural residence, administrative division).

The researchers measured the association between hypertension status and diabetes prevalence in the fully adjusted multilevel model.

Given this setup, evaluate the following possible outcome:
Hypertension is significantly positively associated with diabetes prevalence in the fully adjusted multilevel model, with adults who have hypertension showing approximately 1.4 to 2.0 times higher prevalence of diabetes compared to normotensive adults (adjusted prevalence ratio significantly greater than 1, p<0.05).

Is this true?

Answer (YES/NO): YES